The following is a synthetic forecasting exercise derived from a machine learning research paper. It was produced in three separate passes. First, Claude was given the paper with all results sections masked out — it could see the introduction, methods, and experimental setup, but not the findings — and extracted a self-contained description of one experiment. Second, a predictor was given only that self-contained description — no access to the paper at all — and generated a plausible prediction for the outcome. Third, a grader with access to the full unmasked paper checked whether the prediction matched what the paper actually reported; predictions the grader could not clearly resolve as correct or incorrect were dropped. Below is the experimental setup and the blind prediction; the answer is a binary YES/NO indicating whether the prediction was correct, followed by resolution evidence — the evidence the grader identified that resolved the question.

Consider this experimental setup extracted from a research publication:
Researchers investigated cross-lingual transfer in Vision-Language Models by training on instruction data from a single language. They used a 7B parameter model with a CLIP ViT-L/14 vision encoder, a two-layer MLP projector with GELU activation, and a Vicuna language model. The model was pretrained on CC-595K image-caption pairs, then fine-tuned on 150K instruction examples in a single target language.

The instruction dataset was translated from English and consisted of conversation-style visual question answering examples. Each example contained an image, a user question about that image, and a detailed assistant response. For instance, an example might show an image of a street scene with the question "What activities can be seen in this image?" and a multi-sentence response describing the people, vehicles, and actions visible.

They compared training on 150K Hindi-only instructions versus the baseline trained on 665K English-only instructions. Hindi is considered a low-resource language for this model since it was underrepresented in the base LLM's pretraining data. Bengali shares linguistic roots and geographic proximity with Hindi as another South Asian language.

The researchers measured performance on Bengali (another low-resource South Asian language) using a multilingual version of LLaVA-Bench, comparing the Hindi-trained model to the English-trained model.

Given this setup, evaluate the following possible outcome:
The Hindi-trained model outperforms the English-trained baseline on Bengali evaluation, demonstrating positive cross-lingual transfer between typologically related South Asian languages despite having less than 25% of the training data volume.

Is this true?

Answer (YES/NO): NO